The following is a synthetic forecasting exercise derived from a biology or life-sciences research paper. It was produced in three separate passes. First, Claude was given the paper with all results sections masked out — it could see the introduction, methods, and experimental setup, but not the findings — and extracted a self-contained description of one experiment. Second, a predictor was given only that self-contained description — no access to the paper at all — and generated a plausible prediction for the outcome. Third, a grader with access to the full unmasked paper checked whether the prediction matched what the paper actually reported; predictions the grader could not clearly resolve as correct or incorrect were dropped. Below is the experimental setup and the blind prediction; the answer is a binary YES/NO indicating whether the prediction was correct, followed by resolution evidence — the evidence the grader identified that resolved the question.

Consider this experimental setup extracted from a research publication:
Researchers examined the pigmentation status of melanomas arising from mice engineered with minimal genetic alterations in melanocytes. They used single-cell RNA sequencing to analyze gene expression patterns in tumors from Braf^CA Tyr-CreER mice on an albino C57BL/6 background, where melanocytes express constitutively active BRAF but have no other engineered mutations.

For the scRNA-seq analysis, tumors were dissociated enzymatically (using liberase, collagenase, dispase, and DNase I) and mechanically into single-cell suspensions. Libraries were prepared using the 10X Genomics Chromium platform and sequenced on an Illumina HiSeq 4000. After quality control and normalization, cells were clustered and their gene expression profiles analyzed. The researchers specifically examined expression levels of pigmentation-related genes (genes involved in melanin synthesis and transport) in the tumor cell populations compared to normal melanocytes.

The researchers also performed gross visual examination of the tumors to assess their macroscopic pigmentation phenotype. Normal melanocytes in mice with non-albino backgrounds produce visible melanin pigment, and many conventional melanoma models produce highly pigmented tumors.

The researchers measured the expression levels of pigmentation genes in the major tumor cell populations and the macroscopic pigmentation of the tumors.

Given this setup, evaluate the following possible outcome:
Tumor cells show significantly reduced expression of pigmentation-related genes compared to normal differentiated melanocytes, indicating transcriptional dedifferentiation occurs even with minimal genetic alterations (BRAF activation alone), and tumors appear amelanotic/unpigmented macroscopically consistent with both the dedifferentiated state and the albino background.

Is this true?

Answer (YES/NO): YES